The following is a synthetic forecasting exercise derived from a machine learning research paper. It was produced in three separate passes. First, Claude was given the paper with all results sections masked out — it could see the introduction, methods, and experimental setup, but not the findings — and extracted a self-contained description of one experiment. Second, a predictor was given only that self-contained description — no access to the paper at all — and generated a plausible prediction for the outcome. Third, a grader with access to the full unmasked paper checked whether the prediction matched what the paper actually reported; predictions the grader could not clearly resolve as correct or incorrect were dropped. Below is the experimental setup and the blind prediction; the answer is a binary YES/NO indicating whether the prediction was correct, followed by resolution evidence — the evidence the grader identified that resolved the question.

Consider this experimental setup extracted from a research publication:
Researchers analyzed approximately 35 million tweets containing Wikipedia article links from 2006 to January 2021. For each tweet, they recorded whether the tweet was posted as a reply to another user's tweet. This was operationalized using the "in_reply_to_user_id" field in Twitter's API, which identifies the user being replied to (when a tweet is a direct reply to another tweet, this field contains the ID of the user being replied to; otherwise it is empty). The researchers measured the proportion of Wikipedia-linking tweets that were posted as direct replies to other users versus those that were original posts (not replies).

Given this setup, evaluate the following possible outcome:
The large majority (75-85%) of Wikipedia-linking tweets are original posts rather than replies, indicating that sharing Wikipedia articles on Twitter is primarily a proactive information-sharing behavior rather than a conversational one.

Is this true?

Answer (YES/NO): NO